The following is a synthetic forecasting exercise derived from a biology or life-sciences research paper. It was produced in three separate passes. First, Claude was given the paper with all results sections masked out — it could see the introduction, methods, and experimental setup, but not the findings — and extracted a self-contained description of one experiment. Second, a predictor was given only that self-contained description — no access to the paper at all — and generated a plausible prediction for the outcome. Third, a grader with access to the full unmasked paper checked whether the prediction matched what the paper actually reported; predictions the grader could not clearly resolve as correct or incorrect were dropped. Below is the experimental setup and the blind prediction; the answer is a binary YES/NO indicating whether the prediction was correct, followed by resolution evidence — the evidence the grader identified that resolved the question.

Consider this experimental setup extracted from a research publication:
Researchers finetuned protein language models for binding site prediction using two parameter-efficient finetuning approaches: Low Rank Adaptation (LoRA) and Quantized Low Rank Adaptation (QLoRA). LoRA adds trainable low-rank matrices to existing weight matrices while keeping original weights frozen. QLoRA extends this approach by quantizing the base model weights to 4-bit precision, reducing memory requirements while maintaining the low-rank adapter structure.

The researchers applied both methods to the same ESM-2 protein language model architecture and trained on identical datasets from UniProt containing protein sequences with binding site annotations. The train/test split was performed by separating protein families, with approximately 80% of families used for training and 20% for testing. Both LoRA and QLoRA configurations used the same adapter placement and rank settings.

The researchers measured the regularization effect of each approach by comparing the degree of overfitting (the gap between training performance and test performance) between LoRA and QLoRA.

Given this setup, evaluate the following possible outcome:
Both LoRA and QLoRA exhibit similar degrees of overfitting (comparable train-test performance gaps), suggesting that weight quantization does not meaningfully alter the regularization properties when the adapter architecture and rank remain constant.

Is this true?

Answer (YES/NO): NO